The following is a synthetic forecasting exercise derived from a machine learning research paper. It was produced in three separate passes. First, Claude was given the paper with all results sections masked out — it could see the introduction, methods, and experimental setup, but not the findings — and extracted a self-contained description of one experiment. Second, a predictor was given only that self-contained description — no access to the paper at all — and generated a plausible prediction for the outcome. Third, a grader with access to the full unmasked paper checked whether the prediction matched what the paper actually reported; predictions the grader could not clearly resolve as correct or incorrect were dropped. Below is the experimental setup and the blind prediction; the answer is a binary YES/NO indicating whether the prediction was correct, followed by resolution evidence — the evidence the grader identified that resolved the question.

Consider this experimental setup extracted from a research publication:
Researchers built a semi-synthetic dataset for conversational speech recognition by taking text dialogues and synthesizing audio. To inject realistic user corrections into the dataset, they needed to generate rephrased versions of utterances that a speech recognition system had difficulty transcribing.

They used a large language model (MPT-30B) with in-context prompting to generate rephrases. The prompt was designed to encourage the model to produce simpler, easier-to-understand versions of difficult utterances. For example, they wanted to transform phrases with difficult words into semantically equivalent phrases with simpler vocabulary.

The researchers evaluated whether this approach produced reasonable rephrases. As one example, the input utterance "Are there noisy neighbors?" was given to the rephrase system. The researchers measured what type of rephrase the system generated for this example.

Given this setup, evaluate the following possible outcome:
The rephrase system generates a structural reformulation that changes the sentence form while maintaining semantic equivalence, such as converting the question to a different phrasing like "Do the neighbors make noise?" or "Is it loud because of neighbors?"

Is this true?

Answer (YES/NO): NO